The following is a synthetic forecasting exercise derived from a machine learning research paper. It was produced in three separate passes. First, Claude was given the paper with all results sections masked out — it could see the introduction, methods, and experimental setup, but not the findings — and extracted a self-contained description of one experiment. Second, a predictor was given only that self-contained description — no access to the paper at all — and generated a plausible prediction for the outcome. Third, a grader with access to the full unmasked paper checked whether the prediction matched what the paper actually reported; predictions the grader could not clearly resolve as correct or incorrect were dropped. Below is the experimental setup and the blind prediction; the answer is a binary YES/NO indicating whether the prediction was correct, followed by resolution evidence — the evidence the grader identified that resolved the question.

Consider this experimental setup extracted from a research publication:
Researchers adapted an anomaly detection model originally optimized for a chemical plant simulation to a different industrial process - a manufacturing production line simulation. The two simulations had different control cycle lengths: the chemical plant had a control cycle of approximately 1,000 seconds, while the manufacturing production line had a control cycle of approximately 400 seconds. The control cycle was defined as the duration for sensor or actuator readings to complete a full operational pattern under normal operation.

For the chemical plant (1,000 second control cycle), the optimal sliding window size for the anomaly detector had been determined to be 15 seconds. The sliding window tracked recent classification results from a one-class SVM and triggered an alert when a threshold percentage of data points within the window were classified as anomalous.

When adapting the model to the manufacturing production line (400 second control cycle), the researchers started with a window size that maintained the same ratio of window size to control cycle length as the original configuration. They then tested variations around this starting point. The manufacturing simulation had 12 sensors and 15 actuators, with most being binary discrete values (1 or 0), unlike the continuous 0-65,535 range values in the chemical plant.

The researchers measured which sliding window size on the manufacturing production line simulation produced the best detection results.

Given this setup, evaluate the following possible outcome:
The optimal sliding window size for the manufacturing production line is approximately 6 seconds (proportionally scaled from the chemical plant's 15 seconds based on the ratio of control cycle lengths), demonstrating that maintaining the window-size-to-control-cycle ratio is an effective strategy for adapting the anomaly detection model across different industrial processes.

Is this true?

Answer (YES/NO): NO